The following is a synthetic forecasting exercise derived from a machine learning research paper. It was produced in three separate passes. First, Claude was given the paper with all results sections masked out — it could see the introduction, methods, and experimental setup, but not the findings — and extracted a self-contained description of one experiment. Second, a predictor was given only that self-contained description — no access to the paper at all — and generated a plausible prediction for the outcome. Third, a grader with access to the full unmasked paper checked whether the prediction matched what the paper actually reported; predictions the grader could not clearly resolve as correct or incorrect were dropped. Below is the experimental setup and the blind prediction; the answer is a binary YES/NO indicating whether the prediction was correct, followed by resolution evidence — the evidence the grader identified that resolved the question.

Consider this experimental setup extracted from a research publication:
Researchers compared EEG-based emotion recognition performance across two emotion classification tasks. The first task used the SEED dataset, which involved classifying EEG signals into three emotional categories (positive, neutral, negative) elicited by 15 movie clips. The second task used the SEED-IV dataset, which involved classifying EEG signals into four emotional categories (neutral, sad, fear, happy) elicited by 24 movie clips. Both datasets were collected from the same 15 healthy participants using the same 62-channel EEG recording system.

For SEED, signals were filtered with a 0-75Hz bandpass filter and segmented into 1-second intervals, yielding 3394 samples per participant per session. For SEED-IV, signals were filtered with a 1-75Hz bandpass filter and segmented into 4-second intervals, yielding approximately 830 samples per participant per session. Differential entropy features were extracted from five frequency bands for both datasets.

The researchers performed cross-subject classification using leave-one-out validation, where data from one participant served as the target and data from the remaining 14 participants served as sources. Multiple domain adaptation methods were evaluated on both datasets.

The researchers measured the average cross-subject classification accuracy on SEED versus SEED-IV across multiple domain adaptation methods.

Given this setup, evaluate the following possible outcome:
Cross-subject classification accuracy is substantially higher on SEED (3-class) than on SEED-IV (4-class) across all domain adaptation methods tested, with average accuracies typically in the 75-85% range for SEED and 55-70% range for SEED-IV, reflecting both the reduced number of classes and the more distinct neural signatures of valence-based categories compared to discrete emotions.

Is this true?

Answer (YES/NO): NO